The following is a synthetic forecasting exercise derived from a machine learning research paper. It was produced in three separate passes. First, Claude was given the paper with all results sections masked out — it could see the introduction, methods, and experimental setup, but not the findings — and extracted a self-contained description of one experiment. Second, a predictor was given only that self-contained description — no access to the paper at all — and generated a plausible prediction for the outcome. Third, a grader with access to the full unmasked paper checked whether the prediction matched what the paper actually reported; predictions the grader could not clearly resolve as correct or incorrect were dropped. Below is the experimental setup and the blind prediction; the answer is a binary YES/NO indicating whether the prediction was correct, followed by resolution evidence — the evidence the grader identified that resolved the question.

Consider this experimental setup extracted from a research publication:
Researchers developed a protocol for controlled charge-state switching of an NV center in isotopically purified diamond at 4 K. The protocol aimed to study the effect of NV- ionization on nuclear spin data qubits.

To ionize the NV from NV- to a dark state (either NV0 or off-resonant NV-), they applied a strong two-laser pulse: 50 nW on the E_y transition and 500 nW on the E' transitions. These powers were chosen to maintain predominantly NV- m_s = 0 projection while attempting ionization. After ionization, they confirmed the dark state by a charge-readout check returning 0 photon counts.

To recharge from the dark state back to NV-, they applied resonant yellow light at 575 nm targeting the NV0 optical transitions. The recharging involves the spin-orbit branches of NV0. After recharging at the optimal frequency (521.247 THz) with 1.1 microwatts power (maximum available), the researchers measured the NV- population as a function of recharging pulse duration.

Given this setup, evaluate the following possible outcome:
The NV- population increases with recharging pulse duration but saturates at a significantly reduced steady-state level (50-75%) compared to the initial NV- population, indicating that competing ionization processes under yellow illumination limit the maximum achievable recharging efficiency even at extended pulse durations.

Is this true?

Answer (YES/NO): NO